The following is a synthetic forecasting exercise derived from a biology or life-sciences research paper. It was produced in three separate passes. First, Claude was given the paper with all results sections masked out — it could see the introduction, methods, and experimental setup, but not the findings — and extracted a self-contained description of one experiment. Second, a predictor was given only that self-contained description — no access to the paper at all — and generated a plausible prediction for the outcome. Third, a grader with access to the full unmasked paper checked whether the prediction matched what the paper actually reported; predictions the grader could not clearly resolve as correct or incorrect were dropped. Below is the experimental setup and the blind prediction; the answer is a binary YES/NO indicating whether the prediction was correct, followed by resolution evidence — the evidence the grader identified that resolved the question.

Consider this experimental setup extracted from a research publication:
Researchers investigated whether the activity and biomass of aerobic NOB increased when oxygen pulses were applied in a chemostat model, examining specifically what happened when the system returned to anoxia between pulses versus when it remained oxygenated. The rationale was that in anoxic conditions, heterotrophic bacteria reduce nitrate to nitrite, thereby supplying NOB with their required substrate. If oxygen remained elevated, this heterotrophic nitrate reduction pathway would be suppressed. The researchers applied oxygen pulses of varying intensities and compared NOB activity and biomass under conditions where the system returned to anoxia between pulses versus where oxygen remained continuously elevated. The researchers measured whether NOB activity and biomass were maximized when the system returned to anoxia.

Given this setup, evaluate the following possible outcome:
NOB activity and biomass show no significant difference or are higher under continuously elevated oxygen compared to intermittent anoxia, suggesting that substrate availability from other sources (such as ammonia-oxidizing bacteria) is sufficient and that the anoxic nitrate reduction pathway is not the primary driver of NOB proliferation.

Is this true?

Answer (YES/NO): NO